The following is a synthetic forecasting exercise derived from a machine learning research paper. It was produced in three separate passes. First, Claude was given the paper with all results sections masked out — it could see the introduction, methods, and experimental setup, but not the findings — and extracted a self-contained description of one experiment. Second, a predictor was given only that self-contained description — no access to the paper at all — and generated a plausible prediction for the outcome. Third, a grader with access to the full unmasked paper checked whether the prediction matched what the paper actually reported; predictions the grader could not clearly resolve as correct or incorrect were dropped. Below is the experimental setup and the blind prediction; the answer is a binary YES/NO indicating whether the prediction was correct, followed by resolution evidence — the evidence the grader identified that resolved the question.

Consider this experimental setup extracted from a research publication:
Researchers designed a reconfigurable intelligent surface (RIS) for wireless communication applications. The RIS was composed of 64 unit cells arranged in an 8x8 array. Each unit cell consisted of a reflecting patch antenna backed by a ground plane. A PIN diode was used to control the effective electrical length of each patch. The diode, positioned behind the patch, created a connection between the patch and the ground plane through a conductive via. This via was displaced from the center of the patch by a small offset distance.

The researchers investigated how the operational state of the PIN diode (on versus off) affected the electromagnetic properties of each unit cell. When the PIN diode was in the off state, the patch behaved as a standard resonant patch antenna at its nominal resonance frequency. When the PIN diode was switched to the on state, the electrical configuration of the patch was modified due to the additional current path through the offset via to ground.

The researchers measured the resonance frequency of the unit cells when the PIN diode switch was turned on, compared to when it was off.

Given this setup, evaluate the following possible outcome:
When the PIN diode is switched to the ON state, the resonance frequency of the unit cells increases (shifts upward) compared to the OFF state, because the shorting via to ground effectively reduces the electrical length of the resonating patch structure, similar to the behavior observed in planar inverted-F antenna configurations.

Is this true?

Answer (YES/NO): YES